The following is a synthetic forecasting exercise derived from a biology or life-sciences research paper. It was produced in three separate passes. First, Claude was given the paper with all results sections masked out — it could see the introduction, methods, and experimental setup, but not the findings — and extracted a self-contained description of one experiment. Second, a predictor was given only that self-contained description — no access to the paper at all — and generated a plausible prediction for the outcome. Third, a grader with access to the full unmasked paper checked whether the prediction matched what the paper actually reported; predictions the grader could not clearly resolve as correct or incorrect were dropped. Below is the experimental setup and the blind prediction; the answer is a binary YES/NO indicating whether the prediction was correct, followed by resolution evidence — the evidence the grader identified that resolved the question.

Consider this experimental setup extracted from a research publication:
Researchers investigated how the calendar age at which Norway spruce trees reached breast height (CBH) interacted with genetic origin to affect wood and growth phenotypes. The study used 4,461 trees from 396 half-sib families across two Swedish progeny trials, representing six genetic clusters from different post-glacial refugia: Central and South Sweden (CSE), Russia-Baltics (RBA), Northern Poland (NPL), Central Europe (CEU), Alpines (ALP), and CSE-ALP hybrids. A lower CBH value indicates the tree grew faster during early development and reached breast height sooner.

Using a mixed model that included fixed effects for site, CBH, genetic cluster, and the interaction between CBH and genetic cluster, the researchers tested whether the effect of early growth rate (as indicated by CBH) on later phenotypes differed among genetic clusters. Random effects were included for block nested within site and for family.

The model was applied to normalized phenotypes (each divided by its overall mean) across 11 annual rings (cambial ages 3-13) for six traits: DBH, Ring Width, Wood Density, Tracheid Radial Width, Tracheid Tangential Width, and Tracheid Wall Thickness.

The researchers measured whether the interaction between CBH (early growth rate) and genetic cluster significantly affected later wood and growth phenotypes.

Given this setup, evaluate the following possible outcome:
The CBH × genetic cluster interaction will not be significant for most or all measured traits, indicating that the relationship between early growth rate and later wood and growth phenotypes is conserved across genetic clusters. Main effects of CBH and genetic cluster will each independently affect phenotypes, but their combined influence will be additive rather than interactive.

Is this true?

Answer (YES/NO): YES